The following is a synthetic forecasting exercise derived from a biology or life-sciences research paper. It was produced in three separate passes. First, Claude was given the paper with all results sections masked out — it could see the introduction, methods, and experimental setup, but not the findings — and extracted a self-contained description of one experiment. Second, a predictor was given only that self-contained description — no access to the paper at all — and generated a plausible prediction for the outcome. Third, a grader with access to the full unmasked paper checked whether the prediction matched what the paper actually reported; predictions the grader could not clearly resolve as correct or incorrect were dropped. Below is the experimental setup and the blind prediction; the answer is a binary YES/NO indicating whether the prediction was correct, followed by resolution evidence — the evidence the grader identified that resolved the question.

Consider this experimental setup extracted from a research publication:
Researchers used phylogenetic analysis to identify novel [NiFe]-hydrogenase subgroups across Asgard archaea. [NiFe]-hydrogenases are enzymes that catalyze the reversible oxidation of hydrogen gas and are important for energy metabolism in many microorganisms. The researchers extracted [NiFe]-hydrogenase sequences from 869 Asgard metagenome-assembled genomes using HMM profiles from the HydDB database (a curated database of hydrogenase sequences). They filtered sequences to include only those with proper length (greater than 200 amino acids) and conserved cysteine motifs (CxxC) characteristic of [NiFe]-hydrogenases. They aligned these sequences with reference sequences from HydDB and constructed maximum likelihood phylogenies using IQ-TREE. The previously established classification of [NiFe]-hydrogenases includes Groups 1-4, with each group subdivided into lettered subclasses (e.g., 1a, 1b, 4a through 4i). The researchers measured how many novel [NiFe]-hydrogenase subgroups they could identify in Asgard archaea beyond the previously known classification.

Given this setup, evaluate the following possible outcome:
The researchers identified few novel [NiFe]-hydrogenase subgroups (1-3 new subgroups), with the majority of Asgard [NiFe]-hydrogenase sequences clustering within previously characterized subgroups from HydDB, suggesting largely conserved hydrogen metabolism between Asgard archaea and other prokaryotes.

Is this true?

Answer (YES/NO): NO